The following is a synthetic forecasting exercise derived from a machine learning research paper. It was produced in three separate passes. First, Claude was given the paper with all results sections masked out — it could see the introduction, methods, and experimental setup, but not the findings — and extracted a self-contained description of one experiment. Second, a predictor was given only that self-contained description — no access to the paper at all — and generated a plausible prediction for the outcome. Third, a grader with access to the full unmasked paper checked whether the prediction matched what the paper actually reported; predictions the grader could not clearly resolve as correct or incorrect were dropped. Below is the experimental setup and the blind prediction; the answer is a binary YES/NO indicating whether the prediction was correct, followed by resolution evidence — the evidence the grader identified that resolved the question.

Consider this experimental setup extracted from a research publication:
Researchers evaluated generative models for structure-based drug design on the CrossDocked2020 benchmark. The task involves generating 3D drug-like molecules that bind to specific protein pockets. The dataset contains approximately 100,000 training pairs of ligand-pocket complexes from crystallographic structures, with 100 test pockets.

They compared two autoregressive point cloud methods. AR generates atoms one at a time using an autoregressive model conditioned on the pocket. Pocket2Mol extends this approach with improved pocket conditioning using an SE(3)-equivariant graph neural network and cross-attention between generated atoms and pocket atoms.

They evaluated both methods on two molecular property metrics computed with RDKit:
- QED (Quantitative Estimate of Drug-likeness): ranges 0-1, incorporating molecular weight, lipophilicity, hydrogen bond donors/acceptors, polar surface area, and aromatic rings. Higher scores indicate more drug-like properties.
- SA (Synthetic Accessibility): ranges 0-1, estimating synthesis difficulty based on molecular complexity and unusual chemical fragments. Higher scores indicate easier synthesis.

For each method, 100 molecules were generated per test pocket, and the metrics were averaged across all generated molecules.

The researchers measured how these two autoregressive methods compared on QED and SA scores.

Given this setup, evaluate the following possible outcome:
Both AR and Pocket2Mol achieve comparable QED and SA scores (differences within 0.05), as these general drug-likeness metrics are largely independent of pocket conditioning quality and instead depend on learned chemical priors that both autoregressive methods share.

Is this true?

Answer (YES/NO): NO